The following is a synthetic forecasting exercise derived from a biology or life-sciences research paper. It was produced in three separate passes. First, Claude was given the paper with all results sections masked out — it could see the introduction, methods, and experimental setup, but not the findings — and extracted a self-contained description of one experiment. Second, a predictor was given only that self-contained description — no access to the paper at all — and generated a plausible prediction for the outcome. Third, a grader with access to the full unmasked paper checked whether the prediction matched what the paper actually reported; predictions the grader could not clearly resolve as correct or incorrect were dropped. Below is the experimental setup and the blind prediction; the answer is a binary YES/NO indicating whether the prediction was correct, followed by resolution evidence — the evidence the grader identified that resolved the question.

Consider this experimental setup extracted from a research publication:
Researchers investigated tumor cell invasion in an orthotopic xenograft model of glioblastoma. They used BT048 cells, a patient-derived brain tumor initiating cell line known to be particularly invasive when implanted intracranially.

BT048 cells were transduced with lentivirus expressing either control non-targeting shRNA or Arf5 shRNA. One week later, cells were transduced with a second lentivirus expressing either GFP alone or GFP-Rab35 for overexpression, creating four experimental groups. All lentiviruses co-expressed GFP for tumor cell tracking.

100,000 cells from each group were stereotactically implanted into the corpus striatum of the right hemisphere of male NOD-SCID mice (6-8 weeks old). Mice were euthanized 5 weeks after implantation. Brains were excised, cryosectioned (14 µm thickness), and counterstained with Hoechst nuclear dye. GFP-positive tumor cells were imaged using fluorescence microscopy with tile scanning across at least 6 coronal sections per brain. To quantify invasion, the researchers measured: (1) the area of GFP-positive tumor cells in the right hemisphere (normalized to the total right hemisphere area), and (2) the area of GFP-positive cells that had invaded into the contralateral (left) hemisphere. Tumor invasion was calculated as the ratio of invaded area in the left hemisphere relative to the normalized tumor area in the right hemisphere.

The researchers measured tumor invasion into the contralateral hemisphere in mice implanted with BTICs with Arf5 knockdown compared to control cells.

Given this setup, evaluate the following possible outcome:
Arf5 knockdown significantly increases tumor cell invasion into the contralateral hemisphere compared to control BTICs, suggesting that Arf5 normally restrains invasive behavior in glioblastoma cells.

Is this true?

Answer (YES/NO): YES